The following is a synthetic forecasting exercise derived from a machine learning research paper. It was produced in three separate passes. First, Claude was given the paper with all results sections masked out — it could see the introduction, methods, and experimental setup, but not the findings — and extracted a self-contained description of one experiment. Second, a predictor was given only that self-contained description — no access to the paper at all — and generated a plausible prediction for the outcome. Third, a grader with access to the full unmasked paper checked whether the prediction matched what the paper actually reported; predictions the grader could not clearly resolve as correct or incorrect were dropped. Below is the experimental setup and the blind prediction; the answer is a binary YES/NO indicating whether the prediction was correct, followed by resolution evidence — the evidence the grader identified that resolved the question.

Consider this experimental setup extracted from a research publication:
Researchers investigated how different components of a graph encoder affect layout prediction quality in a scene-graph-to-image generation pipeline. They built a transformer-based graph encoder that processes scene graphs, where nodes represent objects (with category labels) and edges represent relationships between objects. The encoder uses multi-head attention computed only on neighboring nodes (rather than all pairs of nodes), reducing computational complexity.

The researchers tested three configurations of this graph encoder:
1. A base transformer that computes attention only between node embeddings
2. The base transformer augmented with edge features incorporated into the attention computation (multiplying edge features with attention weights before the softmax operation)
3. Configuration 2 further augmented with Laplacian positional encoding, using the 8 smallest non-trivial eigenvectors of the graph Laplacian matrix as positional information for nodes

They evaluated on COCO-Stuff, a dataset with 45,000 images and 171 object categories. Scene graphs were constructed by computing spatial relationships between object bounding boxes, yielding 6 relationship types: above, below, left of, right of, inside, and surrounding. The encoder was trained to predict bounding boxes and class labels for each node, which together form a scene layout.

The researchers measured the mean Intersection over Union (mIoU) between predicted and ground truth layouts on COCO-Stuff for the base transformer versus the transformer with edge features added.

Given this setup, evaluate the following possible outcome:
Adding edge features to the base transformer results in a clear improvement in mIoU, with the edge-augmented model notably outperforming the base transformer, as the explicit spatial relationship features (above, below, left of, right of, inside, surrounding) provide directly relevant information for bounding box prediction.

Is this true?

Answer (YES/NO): YES